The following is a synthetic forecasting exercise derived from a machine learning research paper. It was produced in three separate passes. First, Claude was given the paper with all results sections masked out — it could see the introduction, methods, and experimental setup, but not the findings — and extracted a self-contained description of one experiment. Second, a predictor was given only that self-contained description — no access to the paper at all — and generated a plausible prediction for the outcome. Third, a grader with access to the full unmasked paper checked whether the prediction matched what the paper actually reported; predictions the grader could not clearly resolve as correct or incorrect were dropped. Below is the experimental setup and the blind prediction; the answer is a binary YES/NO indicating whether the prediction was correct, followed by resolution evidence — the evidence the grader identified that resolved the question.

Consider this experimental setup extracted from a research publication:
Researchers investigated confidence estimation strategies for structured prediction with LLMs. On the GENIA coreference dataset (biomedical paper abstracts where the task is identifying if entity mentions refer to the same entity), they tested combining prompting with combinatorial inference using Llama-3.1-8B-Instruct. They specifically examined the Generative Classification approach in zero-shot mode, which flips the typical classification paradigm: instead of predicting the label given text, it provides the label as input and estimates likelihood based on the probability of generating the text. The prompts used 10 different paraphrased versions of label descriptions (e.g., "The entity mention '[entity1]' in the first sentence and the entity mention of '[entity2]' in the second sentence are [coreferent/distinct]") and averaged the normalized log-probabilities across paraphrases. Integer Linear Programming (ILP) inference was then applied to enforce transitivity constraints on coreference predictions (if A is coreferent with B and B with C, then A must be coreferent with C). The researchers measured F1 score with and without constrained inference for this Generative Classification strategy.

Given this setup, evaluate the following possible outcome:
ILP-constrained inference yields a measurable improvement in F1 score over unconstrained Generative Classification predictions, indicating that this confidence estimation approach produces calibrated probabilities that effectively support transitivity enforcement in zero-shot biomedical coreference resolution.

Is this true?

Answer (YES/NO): NO